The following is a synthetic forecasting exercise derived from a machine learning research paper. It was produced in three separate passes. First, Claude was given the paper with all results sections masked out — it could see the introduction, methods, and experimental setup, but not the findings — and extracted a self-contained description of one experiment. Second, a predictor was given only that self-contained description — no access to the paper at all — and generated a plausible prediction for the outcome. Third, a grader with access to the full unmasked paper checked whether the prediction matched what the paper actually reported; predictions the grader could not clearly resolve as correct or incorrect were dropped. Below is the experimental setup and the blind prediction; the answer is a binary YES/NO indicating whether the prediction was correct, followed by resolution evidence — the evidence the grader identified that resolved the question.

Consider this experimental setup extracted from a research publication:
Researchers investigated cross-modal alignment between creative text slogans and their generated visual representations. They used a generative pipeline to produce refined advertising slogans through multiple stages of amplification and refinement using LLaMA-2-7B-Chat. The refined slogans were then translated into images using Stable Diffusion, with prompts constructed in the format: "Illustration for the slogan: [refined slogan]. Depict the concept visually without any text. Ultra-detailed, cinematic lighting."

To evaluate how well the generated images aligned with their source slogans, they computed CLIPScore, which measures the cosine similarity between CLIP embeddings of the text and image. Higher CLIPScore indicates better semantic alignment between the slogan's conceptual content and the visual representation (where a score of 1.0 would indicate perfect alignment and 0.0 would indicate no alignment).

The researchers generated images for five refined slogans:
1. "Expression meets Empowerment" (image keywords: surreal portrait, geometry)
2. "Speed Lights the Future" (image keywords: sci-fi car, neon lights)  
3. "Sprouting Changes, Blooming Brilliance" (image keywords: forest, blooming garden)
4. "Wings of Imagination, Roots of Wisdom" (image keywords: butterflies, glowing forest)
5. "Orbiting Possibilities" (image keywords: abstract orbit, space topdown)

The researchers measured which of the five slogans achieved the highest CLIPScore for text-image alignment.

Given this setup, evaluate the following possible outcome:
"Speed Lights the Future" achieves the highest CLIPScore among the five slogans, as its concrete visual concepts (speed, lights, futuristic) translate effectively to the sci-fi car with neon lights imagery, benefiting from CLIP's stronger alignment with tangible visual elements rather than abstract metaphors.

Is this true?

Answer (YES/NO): NO